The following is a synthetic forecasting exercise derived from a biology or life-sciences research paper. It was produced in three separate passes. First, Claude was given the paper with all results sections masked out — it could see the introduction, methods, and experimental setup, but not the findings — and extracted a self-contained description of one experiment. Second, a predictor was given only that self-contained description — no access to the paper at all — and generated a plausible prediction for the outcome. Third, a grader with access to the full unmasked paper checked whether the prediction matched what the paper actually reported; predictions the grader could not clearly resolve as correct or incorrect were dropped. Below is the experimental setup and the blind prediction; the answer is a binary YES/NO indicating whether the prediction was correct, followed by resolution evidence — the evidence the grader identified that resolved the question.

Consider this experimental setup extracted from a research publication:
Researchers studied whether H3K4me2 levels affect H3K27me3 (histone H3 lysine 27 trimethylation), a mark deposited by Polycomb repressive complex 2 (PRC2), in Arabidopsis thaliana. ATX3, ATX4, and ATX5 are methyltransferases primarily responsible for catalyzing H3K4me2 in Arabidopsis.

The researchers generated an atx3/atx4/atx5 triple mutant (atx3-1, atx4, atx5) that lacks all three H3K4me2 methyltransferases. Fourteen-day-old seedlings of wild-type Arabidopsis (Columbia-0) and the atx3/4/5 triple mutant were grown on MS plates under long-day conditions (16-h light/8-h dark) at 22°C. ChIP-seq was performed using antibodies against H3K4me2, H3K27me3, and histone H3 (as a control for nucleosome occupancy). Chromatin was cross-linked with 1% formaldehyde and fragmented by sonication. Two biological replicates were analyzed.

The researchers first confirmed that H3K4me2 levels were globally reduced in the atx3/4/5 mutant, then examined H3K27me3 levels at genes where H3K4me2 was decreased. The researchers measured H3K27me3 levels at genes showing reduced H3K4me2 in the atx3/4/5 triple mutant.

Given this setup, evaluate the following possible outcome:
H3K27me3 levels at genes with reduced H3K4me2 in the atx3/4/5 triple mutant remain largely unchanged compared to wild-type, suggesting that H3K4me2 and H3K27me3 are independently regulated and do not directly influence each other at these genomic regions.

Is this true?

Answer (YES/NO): NO